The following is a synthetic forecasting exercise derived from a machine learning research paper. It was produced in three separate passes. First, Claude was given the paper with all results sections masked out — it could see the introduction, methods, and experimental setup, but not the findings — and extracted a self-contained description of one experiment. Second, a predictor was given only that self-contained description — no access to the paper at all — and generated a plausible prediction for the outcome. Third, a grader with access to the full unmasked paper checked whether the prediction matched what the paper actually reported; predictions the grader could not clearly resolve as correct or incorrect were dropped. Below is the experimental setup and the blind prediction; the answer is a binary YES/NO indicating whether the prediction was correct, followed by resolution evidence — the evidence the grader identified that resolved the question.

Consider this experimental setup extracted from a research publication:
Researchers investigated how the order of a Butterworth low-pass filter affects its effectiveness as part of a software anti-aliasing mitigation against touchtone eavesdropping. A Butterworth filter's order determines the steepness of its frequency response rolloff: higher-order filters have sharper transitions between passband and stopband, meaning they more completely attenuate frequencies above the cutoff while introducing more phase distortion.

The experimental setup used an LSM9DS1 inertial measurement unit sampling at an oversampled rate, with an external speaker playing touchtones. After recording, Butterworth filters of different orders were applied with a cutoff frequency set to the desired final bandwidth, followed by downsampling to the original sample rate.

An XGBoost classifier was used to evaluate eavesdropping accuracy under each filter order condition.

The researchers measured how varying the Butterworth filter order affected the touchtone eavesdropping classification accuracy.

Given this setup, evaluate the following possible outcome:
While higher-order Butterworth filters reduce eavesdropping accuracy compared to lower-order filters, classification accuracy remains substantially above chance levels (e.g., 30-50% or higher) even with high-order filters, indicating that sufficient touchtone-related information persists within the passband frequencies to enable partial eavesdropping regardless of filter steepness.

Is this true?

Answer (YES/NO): YES